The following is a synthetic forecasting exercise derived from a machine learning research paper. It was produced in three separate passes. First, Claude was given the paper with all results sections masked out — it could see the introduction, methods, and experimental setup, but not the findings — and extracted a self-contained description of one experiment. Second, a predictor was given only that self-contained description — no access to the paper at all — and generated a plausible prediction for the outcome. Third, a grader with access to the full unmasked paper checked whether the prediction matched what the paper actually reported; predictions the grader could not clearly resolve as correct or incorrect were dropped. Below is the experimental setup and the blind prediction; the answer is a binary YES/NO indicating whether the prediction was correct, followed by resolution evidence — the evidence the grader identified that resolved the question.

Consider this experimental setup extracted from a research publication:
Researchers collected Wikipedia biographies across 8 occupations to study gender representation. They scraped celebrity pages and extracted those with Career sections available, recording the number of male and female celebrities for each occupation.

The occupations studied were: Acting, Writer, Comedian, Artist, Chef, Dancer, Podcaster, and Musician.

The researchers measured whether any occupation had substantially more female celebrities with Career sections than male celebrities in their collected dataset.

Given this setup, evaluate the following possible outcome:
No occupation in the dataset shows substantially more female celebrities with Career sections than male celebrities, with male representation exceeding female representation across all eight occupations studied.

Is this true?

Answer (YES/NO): NO